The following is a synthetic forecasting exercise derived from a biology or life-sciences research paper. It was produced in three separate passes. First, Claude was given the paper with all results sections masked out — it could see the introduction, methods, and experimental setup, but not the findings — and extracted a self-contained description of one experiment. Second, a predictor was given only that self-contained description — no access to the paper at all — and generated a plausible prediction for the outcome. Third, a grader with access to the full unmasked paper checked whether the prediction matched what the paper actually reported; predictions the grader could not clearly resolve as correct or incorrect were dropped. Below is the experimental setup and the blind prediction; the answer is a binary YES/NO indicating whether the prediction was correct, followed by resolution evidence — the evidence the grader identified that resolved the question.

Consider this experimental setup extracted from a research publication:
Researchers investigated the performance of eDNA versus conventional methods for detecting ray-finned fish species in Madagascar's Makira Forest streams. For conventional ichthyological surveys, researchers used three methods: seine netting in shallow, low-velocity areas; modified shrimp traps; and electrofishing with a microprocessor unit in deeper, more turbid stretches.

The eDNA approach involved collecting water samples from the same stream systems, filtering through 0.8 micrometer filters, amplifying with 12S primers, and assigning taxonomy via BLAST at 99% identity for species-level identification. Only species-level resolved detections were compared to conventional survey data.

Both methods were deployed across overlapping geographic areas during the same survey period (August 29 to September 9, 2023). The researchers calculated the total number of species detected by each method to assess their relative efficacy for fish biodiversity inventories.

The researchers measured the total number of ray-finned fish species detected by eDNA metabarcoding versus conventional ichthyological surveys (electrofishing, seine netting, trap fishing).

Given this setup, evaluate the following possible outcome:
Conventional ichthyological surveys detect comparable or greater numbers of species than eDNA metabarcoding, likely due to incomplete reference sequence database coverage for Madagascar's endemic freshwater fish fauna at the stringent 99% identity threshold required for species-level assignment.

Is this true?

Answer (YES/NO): NO